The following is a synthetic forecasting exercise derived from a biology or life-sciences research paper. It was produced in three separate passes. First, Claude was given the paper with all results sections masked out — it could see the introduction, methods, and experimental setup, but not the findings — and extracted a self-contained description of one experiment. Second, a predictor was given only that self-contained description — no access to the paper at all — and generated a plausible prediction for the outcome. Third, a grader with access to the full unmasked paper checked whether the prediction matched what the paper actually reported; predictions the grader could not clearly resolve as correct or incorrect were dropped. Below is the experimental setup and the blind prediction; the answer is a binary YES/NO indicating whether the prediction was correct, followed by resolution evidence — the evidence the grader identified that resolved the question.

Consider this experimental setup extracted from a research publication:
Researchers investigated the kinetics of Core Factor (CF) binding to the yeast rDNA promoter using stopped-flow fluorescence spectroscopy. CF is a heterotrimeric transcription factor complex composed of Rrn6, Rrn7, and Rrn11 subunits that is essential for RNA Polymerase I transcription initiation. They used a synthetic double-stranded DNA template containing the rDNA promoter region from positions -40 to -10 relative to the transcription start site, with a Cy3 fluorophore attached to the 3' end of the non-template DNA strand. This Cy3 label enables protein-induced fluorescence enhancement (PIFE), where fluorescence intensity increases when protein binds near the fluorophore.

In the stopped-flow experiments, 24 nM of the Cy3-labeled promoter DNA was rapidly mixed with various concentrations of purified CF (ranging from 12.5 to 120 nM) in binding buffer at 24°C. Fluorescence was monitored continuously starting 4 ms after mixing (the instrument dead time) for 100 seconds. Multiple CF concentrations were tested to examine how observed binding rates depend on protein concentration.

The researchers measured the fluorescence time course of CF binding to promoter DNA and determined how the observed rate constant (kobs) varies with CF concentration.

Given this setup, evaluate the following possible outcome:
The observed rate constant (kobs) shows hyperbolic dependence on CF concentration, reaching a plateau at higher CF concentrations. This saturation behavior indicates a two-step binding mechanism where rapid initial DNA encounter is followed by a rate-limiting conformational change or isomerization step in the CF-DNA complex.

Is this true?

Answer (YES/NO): NO